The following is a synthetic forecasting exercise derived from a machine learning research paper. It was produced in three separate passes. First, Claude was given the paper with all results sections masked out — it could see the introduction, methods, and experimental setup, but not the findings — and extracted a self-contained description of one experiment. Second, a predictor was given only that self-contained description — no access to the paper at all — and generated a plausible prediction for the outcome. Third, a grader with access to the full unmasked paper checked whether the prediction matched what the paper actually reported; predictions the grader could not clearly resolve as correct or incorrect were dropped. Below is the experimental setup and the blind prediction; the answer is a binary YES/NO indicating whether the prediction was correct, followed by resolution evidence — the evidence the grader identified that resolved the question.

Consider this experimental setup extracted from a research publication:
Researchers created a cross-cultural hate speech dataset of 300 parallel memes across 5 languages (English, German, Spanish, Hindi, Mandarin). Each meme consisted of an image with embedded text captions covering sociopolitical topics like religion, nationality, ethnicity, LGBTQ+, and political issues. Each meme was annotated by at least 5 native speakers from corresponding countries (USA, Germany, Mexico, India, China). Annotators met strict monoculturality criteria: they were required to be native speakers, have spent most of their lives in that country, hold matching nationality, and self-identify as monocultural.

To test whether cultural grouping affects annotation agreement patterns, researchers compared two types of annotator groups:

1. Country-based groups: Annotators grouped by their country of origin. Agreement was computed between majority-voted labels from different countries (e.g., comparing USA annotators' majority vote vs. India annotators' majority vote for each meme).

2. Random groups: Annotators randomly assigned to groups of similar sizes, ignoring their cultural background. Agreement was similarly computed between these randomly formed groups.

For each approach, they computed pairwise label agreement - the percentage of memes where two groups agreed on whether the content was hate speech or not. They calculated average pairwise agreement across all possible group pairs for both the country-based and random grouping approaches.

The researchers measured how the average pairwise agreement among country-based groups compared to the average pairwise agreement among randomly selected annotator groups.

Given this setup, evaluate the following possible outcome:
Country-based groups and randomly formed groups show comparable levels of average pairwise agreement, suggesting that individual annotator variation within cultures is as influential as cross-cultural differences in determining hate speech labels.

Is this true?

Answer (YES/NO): NO